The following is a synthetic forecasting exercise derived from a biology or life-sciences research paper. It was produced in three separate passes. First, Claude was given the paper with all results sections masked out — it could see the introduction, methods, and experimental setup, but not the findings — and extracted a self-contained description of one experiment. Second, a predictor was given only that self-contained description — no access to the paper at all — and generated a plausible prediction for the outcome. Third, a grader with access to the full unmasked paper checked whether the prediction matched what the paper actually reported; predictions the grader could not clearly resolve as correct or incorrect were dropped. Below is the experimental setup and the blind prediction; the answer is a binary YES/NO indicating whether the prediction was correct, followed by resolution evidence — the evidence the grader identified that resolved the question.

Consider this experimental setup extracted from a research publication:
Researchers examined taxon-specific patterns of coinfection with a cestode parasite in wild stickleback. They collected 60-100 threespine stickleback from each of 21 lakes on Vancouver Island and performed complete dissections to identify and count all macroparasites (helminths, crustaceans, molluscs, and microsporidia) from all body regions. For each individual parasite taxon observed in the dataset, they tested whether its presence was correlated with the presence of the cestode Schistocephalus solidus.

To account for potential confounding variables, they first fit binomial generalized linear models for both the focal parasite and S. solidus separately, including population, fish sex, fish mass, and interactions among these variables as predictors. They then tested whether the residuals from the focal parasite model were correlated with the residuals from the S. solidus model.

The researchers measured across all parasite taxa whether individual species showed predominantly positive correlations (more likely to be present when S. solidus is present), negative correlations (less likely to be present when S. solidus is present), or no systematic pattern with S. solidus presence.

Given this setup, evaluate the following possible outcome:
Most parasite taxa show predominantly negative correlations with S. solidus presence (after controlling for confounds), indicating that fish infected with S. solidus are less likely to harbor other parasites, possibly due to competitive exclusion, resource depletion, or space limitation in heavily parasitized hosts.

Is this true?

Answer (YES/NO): NO